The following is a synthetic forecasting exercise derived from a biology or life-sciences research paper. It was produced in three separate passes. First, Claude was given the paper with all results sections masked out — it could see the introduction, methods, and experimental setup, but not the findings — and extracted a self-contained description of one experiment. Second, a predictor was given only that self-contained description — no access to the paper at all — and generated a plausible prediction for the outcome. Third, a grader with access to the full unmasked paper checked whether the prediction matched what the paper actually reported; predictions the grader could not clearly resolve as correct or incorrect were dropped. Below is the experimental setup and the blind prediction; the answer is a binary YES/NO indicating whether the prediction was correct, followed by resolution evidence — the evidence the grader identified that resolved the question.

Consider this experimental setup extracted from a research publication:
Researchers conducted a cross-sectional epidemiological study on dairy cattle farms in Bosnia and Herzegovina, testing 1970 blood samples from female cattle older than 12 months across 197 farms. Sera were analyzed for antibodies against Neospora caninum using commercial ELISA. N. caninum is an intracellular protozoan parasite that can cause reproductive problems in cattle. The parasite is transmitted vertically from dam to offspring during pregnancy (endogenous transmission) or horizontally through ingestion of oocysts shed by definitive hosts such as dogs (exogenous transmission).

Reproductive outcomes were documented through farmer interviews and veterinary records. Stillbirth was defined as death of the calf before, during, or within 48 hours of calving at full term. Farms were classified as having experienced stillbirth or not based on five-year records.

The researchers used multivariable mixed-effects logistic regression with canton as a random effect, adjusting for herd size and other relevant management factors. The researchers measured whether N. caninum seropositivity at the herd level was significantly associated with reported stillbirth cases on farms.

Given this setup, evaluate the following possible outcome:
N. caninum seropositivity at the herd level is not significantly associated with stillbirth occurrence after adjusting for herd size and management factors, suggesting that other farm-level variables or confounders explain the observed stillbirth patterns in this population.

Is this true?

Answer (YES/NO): NO